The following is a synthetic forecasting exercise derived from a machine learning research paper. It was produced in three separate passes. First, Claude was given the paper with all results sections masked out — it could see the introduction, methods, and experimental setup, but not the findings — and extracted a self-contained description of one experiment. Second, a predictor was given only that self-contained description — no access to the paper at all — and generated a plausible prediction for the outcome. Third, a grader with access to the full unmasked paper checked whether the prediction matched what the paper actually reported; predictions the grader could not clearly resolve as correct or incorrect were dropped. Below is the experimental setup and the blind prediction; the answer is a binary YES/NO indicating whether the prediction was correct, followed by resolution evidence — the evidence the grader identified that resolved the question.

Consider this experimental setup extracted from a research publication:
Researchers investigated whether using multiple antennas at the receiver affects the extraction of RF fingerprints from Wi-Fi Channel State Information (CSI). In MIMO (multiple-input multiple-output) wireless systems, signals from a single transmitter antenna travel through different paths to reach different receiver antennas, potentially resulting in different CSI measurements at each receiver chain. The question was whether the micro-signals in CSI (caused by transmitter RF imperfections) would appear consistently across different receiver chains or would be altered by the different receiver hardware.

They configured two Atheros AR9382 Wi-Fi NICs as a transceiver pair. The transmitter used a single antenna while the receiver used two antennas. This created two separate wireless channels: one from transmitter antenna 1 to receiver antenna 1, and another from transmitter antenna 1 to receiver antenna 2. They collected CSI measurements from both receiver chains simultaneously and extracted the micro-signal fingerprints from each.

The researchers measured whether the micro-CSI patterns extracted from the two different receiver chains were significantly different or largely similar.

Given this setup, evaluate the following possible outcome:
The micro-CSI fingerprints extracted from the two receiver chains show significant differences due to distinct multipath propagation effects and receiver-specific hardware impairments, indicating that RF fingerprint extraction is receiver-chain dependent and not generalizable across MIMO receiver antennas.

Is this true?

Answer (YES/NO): NO